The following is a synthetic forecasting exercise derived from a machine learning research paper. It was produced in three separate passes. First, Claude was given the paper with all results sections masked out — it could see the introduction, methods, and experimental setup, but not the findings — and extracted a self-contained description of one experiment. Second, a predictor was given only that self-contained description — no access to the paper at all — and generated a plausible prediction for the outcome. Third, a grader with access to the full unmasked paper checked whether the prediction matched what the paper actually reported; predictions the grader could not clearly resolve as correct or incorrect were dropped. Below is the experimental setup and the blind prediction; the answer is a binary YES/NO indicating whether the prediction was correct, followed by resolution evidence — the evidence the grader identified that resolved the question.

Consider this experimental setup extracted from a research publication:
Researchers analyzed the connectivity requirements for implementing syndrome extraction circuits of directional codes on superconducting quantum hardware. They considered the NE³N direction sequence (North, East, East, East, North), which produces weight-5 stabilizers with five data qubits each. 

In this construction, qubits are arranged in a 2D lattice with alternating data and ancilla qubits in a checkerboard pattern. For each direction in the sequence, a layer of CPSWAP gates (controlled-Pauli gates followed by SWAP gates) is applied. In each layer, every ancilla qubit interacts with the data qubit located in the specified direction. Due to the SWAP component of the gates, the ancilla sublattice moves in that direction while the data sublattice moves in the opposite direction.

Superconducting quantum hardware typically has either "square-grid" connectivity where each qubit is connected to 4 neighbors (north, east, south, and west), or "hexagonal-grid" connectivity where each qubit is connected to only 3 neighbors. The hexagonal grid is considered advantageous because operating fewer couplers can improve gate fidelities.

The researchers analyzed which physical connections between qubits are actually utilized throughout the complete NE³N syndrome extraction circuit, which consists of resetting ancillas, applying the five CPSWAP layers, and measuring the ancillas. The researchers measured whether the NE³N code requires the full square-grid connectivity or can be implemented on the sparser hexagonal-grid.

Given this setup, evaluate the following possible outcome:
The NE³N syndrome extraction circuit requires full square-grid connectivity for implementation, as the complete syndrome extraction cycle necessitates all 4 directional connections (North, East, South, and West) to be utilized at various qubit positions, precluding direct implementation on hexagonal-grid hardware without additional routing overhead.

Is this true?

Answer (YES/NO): NO